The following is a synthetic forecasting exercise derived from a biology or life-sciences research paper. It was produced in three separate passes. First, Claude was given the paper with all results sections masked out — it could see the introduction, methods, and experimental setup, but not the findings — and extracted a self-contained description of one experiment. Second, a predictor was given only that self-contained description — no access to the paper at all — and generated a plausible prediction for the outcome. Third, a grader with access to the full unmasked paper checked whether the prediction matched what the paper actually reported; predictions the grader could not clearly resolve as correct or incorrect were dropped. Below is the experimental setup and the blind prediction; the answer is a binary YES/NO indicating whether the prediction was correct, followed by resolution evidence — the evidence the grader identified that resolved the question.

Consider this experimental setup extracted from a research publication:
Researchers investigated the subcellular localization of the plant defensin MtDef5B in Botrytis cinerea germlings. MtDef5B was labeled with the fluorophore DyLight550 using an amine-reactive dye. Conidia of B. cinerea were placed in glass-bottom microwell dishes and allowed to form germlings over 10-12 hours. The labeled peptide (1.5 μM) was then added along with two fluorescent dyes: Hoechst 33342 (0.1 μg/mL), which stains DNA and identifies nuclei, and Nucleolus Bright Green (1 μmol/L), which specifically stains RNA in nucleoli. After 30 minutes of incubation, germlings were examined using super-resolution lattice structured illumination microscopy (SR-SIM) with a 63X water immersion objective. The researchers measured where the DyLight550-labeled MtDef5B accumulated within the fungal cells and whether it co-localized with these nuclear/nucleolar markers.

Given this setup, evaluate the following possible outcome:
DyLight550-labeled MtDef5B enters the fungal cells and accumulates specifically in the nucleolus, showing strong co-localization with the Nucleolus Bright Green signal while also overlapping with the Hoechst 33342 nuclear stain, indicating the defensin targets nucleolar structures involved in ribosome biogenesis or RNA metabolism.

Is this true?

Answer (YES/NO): YES